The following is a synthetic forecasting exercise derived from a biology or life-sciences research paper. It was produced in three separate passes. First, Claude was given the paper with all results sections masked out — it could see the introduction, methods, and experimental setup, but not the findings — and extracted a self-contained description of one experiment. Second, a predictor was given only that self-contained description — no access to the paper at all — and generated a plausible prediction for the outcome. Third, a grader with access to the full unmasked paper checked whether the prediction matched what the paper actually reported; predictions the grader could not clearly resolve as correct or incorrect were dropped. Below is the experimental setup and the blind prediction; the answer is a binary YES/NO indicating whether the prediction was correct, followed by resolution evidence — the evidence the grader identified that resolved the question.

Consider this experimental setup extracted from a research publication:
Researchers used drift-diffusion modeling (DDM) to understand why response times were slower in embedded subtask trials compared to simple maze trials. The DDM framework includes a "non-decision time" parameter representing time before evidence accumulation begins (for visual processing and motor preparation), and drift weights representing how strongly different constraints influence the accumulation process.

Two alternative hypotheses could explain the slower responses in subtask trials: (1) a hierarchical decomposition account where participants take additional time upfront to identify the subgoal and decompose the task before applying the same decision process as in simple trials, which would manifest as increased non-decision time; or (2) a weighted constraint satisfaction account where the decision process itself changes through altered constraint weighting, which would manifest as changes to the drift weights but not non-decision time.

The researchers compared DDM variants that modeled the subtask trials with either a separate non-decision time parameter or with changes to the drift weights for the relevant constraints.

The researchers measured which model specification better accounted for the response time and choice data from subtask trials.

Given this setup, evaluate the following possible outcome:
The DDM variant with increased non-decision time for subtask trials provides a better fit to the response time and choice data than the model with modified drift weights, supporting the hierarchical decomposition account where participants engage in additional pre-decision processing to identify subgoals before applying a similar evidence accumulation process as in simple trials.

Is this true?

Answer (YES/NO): NO